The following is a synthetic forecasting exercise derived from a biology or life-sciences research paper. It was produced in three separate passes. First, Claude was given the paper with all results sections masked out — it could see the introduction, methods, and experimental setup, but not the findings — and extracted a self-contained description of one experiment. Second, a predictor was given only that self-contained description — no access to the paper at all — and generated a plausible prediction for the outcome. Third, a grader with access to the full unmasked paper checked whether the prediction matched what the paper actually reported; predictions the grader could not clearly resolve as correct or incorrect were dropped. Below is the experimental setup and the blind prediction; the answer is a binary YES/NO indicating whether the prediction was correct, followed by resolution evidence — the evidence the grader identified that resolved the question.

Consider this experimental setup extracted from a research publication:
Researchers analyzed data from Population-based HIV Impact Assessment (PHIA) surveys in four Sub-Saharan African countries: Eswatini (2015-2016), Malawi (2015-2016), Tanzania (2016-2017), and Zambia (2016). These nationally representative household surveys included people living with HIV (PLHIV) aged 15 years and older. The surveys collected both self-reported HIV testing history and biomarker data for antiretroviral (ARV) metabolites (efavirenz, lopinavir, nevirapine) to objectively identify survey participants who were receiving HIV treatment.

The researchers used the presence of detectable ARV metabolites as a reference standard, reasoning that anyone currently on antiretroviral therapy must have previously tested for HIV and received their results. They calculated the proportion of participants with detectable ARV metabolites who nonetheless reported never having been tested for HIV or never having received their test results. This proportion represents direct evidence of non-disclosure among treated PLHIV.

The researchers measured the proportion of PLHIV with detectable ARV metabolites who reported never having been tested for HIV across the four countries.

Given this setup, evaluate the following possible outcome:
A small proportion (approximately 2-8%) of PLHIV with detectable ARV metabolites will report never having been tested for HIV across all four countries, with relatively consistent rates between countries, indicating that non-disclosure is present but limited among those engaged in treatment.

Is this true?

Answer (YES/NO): NO